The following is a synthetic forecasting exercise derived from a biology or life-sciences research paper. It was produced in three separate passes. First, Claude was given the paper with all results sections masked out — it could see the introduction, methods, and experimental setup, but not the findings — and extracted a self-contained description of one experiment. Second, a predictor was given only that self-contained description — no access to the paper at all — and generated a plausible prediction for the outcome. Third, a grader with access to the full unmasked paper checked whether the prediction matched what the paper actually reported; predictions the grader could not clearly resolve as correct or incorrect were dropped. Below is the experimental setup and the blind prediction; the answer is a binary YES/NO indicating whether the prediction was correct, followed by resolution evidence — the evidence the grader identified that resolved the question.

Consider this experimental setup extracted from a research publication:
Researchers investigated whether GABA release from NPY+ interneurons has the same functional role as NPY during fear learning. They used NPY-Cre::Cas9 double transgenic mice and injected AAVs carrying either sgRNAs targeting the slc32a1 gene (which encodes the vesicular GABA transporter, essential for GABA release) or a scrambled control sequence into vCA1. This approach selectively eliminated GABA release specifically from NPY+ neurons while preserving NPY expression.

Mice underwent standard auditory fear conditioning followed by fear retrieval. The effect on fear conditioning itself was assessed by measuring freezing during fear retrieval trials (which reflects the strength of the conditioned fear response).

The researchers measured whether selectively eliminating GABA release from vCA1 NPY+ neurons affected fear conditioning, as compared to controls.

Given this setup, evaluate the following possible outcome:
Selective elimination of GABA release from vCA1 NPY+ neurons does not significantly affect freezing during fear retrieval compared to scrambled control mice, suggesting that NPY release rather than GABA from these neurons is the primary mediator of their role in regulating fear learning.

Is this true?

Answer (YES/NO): NO